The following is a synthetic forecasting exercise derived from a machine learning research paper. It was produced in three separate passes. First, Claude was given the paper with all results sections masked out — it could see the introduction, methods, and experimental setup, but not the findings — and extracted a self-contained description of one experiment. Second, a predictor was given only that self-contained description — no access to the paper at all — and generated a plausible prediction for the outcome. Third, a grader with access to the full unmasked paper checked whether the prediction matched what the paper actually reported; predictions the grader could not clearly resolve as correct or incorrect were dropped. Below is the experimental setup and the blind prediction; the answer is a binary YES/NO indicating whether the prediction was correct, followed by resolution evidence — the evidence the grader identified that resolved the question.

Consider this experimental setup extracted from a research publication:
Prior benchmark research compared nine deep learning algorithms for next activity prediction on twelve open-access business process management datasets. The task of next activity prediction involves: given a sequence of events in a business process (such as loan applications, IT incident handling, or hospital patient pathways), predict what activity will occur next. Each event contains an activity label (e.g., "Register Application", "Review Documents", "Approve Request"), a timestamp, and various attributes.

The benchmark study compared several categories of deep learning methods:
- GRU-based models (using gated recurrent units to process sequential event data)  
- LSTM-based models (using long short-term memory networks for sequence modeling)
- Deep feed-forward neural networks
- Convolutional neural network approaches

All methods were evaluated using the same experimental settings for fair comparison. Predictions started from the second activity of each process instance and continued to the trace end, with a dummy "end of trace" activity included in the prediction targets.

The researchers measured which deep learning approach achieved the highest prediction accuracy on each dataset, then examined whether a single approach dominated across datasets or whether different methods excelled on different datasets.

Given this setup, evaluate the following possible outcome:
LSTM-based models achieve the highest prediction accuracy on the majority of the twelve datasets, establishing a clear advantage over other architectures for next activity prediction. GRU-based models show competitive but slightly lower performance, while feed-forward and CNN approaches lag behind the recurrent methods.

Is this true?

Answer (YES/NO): NO